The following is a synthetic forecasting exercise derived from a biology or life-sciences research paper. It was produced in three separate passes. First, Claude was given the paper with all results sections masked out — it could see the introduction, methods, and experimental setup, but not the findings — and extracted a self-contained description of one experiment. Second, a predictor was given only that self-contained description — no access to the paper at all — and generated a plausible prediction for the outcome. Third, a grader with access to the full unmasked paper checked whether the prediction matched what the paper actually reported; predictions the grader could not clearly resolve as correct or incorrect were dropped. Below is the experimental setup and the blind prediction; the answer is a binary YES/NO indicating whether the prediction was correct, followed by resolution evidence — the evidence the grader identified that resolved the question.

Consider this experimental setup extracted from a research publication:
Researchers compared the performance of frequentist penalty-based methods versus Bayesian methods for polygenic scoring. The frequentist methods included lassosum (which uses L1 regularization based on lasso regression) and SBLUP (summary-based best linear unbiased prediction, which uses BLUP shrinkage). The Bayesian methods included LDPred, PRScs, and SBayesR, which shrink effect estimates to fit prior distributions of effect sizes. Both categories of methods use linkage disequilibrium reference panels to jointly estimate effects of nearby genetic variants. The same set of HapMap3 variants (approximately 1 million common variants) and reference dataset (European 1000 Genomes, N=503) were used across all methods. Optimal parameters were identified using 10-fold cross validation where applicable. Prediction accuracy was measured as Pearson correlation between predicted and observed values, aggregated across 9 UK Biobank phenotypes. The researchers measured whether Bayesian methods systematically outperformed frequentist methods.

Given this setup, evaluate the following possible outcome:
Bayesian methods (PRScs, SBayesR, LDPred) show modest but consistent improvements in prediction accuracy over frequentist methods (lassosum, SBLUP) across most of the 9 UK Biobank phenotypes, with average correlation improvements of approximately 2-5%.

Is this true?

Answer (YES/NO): NO